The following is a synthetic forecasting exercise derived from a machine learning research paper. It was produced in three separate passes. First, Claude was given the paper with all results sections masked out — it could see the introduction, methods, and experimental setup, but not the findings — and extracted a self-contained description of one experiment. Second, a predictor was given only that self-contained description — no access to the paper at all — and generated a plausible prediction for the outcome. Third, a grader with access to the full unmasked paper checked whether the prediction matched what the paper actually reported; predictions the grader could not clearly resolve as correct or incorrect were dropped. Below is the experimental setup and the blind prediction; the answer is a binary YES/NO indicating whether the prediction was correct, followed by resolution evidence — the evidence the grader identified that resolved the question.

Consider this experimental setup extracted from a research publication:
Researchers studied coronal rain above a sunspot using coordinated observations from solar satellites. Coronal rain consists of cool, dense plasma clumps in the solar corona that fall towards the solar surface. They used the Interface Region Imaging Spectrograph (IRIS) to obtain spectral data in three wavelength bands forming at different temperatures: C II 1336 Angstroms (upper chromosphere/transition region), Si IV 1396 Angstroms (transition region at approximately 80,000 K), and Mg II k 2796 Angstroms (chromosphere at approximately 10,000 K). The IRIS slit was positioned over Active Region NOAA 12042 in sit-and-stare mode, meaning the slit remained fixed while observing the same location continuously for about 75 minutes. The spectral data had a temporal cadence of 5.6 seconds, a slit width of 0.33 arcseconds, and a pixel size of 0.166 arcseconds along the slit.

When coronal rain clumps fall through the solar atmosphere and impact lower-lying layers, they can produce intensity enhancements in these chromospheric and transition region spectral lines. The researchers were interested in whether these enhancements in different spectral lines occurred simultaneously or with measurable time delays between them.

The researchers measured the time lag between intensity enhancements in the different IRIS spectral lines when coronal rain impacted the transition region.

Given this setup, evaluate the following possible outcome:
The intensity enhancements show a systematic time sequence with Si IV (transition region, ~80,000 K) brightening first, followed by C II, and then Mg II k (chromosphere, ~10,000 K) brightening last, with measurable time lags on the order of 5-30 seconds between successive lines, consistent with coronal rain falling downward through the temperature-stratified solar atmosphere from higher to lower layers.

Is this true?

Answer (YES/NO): NO